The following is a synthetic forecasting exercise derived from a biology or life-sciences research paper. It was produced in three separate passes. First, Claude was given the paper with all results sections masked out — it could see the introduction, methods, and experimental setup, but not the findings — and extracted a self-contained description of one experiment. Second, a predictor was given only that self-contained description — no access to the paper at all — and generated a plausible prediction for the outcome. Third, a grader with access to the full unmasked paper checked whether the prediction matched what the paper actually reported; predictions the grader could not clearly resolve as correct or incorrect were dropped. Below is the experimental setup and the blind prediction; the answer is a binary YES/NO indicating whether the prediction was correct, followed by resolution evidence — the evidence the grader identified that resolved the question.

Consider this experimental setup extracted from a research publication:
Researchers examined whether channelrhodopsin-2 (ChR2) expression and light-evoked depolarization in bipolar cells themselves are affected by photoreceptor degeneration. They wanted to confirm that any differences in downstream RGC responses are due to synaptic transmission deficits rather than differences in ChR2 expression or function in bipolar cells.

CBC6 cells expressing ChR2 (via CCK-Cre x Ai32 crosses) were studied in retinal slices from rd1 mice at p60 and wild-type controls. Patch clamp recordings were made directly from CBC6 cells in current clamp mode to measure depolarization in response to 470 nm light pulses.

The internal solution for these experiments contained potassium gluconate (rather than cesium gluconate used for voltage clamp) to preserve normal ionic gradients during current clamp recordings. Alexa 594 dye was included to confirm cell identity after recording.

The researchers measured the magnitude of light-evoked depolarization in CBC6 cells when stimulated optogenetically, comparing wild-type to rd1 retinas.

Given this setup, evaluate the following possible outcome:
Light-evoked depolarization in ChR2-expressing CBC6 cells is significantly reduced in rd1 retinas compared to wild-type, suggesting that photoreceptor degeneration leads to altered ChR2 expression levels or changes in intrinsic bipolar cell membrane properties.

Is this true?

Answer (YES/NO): NO